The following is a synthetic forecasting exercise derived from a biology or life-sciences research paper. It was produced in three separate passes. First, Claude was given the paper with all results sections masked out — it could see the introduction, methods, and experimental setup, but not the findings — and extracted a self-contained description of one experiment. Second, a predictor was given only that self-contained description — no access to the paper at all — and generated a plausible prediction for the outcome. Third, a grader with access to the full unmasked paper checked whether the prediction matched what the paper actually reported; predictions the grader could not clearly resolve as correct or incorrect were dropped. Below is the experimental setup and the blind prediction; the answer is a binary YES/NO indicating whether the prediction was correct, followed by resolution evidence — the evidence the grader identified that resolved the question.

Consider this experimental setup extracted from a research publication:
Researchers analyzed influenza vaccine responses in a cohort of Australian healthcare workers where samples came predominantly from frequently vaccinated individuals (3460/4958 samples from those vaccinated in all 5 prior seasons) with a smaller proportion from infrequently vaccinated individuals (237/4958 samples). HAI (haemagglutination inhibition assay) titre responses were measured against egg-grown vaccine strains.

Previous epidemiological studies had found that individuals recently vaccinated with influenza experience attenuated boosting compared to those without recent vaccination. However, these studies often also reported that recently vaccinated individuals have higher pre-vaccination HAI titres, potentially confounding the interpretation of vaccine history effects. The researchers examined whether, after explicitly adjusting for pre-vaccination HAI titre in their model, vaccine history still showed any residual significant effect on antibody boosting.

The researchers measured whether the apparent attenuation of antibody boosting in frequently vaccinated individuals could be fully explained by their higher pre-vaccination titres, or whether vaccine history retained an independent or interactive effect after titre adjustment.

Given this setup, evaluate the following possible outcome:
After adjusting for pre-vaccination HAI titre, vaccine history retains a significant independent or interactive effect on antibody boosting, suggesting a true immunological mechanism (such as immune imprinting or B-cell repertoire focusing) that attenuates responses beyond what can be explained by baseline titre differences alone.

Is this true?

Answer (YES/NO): YES